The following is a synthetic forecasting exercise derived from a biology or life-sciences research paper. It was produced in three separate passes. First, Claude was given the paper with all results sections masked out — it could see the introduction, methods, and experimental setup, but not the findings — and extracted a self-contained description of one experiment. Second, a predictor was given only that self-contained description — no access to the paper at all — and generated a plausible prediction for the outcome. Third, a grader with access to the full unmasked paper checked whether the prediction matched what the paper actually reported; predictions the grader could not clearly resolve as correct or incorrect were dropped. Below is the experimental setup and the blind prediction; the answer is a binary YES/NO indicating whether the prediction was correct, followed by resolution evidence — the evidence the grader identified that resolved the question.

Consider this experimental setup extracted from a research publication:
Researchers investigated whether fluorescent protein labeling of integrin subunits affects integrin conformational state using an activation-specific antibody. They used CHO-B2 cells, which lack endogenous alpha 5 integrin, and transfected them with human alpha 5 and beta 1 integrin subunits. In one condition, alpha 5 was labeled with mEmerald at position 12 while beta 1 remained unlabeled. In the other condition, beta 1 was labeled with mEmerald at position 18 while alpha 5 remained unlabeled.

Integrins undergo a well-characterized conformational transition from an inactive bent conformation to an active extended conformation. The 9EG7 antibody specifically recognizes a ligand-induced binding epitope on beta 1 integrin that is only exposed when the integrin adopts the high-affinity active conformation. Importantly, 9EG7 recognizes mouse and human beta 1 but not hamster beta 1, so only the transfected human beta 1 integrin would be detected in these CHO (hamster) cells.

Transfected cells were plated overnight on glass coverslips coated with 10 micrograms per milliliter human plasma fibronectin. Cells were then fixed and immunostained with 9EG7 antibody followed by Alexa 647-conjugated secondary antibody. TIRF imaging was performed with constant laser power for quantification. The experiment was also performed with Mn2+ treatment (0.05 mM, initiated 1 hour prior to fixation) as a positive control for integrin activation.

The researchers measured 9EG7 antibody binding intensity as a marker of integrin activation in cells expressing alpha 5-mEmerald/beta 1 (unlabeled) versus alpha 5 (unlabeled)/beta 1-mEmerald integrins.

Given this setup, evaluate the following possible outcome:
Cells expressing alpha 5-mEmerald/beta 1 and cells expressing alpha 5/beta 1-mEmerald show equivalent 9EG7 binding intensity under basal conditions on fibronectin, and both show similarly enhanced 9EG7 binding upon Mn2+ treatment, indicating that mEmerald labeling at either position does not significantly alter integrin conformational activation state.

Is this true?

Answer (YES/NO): NO